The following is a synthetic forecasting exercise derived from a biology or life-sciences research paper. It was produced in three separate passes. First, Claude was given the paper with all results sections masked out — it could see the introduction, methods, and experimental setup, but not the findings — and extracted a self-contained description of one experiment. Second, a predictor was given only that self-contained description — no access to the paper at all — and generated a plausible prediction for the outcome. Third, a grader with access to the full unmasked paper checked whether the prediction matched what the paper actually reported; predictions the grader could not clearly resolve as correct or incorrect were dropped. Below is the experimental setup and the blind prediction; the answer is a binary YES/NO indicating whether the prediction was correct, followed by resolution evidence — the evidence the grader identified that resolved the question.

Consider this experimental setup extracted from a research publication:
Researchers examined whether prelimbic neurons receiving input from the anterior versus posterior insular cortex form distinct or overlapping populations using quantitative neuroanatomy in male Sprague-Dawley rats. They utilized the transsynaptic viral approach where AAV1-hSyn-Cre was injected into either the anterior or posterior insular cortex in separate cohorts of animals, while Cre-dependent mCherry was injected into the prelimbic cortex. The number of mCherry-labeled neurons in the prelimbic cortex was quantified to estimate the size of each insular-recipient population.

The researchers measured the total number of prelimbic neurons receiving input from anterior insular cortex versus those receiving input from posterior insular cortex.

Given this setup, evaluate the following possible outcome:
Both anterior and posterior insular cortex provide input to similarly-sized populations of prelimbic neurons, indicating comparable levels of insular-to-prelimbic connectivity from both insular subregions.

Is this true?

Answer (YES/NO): NO